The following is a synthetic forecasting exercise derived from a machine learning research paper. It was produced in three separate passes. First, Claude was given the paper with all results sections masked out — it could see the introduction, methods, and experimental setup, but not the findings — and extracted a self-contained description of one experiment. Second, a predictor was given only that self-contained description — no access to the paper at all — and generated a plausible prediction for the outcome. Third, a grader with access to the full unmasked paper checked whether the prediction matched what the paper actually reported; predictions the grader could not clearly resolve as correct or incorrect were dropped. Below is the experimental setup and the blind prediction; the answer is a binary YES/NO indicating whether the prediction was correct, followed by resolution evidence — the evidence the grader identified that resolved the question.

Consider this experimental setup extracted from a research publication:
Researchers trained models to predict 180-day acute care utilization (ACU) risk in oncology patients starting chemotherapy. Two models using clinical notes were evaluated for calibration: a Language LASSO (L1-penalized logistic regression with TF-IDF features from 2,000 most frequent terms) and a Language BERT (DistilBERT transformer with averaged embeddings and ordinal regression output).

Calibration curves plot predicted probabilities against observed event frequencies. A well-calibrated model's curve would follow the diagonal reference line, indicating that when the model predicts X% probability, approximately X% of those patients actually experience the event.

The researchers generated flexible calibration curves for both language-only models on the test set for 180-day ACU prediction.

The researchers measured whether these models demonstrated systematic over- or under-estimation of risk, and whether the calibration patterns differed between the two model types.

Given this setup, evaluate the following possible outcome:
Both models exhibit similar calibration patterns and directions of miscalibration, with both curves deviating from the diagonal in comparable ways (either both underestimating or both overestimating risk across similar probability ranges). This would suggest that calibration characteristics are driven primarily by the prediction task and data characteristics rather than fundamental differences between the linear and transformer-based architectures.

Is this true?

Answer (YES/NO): NO